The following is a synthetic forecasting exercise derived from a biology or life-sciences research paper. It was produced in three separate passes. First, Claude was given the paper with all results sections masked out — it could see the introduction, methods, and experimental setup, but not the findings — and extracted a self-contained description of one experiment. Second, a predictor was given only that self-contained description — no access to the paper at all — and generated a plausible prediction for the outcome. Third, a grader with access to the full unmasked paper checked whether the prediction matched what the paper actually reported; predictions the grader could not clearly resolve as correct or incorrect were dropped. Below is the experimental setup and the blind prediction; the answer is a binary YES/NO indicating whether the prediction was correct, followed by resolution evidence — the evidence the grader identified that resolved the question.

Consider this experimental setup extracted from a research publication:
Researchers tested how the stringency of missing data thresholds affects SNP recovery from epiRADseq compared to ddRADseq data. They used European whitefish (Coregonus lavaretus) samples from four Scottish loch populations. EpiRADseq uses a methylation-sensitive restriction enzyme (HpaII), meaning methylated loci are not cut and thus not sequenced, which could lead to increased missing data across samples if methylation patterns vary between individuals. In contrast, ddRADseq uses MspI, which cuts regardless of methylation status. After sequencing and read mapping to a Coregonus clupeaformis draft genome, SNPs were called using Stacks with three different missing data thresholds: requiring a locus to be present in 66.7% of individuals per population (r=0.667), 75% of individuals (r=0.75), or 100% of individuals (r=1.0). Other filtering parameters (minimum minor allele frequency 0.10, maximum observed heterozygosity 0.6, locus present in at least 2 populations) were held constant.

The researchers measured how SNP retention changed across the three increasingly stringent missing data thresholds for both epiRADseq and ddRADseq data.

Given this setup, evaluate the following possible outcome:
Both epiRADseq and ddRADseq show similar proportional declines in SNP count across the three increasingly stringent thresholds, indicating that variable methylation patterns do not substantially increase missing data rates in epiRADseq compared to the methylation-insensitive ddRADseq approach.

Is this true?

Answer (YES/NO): NO